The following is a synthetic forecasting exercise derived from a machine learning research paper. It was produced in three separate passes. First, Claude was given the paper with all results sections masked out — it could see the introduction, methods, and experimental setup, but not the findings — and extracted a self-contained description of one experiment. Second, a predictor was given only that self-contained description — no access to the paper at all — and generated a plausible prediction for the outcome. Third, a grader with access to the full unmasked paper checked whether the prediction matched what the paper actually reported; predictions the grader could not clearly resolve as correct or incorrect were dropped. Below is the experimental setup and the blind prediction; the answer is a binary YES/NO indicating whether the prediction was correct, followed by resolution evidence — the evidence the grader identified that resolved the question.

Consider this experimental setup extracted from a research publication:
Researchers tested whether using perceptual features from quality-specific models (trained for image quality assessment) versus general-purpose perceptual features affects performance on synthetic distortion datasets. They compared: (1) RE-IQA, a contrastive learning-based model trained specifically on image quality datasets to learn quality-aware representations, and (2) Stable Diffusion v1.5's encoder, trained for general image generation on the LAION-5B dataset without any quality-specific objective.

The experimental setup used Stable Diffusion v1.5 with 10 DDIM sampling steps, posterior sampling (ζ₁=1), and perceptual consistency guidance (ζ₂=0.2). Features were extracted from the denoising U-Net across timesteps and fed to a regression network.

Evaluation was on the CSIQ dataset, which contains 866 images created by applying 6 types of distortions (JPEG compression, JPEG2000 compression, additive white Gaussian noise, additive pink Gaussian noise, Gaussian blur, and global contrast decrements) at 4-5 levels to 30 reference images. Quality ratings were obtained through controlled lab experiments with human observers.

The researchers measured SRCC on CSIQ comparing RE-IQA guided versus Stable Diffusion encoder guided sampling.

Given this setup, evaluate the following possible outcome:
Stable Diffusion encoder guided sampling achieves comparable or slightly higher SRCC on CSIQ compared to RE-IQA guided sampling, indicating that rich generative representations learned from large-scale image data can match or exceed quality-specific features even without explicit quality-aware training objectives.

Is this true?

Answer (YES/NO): YES